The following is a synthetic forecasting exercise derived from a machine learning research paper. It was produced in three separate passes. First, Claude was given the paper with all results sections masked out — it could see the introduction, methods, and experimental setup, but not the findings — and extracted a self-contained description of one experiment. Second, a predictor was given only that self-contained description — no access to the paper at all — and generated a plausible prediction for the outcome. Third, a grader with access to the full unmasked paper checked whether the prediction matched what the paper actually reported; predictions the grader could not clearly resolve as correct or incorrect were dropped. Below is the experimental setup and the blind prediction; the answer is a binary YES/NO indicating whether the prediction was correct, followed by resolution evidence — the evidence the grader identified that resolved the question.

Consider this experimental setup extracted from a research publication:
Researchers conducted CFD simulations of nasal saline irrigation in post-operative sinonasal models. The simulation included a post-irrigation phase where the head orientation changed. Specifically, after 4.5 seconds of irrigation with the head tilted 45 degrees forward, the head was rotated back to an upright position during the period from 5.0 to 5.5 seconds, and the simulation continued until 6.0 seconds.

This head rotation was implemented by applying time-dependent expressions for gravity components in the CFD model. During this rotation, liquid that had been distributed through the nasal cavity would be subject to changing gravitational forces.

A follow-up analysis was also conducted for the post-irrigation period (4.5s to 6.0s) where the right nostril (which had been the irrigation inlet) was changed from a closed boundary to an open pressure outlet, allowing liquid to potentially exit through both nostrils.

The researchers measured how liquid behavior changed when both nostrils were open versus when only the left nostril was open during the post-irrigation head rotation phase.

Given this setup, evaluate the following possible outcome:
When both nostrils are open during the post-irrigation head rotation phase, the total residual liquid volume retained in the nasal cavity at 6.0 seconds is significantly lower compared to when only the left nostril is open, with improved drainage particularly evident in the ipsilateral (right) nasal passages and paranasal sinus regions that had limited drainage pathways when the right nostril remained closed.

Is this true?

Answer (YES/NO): NO